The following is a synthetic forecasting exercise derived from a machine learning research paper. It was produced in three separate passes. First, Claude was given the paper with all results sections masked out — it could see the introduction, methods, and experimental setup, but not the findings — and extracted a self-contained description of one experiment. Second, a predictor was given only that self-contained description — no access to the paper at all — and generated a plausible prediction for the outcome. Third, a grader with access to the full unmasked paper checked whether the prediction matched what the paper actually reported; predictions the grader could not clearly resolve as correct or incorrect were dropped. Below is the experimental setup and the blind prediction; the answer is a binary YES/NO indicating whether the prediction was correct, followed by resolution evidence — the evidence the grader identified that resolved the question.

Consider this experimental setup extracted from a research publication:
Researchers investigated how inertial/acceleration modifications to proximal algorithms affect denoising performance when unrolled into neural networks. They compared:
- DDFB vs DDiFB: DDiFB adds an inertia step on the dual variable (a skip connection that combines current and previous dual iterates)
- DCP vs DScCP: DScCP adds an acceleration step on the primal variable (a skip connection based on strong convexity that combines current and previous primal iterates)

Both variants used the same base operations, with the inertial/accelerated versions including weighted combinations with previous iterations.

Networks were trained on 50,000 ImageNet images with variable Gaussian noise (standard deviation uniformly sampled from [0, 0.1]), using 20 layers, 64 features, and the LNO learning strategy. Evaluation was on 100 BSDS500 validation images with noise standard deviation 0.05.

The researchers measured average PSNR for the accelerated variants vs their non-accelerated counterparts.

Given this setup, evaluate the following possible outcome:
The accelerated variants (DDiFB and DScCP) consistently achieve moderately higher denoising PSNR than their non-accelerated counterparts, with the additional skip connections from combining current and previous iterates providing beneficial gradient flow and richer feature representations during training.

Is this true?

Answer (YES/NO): NO